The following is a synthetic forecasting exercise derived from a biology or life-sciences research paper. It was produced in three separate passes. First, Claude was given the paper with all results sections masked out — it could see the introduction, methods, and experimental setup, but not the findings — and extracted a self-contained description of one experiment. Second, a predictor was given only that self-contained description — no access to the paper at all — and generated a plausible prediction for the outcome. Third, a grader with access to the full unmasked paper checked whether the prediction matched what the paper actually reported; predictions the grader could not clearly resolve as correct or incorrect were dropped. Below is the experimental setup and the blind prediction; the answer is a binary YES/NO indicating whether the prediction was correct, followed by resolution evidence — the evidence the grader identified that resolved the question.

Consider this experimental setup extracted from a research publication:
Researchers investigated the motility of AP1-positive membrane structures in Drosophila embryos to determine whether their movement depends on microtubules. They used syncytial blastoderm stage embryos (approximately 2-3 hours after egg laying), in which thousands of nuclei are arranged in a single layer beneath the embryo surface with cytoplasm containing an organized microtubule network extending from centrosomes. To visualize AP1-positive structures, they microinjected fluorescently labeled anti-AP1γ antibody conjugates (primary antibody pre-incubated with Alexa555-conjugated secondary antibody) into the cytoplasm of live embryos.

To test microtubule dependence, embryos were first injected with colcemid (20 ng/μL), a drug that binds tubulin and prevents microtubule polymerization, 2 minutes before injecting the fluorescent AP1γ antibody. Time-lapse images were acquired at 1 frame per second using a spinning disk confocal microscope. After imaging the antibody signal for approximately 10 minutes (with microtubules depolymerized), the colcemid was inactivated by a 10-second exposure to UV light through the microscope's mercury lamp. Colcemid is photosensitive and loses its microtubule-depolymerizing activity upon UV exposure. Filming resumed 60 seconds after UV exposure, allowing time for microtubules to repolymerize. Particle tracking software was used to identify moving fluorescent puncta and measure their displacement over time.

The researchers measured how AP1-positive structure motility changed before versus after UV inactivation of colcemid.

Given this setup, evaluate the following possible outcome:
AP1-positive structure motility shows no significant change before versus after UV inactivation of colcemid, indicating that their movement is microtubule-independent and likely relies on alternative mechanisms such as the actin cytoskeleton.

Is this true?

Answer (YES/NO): NO